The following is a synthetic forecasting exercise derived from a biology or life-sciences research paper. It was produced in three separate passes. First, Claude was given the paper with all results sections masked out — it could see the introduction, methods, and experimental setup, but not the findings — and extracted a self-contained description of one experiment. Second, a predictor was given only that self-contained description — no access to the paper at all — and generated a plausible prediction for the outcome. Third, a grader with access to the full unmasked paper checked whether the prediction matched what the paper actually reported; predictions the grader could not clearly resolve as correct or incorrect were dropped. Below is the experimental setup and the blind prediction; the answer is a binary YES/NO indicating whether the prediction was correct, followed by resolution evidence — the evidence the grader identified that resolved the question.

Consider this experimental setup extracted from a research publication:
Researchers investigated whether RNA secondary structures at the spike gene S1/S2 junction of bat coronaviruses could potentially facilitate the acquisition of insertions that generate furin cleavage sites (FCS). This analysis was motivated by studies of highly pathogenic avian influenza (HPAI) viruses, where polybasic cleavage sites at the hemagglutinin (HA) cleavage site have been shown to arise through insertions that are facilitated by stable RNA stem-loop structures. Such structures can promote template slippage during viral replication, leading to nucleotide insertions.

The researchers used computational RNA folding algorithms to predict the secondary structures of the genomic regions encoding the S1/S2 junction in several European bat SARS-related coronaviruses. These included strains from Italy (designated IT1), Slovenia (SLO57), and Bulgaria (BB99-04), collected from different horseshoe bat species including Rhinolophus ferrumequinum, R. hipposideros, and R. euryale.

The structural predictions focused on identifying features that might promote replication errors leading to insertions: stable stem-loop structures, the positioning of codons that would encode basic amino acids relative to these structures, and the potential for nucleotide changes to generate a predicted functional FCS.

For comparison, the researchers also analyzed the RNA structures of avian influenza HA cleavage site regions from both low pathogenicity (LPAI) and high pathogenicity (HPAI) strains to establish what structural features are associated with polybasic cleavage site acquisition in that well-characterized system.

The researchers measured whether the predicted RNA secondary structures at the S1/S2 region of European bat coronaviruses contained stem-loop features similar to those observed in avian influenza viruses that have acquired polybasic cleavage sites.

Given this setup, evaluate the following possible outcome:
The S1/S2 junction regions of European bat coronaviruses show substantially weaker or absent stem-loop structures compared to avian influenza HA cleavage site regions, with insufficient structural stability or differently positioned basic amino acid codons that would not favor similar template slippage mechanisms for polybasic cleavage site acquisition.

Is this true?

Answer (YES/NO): NO